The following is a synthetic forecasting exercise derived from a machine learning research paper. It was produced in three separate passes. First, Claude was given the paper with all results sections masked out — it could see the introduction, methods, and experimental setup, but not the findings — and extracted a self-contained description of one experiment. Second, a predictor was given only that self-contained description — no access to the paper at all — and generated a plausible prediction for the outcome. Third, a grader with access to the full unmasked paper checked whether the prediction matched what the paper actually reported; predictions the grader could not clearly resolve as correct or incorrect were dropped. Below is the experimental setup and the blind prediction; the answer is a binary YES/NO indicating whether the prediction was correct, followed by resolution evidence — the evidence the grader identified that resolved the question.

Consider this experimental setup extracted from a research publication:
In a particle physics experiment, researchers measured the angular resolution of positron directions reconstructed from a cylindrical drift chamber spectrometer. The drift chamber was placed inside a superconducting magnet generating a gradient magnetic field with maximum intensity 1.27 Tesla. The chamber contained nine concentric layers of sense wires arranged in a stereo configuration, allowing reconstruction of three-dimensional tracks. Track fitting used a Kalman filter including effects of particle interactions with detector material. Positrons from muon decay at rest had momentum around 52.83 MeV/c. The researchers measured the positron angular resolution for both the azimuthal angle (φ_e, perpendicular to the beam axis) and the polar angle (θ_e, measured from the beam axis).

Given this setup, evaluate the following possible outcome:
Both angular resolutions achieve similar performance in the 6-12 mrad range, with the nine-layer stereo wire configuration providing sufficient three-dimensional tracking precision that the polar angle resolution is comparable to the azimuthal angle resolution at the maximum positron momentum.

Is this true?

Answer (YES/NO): NO